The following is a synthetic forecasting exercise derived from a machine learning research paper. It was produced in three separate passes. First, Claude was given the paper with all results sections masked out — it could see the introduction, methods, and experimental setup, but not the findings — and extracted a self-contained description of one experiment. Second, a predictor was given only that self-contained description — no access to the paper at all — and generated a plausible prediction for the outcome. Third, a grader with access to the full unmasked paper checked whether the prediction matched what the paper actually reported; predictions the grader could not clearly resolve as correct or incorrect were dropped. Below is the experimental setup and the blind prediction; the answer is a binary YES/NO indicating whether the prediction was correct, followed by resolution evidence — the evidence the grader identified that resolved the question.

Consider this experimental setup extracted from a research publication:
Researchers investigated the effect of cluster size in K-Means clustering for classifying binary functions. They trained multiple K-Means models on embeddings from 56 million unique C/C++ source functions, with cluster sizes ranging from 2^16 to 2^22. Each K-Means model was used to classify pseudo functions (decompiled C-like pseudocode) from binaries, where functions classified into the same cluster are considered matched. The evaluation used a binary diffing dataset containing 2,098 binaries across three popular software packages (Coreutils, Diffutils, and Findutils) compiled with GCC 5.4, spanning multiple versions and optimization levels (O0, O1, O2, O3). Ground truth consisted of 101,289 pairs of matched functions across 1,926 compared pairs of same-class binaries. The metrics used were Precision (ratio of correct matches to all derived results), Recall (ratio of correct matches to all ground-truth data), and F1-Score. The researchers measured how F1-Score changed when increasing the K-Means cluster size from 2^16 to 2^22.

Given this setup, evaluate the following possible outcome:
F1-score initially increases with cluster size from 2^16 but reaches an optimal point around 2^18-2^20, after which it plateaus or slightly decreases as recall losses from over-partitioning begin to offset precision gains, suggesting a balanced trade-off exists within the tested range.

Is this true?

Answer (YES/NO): NO